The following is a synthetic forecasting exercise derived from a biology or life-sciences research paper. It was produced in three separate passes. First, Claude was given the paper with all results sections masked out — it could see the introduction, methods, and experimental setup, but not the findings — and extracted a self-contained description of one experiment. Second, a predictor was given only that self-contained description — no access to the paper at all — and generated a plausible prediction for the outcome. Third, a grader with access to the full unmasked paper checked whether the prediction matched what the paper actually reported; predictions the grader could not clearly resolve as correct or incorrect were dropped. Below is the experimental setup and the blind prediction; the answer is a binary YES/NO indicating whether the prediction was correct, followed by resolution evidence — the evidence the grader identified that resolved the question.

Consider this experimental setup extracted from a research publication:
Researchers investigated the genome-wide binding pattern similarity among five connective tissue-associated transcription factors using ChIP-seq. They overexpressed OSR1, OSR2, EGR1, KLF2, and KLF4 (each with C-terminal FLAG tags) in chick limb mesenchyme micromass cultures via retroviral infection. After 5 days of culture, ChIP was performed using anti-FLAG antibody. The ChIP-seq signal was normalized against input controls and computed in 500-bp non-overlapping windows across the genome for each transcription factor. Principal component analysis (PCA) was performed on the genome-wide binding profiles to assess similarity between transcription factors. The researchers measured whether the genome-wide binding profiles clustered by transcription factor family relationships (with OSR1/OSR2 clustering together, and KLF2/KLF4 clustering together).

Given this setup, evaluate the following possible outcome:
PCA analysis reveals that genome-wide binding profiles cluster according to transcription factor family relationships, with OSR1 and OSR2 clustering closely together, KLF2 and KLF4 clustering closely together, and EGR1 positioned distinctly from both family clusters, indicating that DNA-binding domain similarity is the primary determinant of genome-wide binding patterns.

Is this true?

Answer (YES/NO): YES